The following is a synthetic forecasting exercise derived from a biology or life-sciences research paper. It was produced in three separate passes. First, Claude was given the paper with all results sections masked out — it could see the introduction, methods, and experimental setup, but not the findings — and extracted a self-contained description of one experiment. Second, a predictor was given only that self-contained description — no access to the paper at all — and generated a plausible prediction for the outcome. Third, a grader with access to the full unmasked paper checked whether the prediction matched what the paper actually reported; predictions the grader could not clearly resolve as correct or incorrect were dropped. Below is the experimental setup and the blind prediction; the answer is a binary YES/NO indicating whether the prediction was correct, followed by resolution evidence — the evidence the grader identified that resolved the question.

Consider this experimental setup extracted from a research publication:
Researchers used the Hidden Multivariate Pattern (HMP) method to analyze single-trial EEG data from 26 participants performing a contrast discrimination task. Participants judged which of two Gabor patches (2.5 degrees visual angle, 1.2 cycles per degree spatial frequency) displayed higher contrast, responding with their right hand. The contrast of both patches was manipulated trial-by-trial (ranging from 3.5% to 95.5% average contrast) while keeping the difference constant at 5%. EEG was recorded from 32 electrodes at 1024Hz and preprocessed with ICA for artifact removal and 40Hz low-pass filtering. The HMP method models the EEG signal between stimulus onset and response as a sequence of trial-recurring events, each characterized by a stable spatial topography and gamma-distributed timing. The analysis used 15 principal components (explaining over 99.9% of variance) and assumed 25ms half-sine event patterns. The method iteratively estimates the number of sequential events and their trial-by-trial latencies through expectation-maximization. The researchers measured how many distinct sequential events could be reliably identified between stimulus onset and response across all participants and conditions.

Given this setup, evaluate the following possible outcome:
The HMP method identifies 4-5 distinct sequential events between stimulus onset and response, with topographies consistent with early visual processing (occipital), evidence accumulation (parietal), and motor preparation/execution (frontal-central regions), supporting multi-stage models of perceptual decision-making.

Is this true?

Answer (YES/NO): YES